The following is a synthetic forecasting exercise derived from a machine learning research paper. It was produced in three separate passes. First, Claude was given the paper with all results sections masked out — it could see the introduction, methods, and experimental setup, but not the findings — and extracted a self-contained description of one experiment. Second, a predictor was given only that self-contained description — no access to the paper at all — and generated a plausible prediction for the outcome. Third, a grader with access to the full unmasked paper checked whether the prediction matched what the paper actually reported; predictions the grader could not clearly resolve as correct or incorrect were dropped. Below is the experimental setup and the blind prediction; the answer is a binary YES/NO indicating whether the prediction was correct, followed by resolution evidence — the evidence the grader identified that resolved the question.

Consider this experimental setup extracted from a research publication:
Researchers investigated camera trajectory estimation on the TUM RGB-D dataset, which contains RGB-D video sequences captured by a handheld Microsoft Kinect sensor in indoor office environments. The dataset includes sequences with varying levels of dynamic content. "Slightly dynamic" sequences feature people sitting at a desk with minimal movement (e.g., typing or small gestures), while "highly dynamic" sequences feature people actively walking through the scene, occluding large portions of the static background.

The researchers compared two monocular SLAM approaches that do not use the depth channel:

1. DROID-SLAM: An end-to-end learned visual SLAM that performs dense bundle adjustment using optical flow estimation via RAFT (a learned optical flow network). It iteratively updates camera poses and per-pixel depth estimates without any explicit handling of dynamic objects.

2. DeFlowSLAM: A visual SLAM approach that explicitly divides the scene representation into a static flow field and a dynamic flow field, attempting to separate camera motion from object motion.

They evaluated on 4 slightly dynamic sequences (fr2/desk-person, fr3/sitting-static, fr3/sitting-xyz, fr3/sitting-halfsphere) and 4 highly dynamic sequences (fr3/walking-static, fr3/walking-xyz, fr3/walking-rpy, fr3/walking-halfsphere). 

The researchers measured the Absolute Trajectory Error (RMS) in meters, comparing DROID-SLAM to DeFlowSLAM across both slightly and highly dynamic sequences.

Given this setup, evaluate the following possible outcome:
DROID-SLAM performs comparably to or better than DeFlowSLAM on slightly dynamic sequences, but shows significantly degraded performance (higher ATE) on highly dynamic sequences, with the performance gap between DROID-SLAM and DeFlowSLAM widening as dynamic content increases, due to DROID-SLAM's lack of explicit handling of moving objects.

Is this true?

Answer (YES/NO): NO